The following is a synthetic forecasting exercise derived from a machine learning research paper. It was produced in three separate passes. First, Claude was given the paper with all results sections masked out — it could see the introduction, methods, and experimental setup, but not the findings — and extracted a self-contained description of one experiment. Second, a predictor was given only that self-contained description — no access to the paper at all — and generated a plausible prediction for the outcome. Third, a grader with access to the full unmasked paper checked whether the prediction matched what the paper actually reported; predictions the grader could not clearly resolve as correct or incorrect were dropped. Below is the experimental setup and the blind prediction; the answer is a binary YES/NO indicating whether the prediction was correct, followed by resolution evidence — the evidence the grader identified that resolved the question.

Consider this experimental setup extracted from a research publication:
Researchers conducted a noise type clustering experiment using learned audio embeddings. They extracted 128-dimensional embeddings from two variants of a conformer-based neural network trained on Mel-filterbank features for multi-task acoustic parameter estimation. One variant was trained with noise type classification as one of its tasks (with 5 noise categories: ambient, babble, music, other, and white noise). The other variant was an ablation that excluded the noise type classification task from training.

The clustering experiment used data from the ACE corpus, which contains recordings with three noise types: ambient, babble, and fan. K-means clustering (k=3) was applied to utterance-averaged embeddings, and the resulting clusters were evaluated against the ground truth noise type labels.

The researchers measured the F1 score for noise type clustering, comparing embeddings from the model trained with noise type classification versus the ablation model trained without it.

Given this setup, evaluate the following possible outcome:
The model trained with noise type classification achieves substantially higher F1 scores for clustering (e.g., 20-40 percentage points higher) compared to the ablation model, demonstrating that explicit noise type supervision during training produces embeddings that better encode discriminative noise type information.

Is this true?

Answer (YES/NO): YES